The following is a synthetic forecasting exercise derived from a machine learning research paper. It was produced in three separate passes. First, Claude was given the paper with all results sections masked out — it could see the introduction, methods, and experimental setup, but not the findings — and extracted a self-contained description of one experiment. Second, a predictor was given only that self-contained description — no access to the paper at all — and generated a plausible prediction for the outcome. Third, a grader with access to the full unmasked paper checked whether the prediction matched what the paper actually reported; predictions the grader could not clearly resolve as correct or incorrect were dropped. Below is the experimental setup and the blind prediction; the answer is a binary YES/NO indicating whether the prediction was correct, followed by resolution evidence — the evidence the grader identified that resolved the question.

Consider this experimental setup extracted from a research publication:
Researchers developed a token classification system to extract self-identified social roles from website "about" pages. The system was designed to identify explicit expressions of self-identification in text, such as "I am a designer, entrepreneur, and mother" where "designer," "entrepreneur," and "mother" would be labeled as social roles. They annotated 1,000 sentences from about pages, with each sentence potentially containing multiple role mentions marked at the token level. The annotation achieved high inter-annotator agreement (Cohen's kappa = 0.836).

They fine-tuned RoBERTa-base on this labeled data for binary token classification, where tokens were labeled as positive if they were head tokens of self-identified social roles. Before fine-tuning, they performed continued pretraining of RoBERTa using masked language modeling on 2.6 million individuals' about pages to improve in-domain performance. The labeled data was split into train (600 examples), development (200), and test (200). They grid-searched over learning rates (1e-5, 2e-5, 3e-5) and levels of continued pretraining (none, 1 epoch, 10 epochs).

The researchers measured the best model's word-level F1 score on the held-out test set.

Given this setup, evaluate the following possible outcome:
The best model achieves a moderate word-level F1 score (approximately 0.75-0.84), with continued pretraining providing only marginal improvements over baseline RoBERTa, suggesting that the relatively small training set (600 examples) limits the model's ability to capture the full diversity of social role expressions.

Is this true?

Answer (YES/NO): NO